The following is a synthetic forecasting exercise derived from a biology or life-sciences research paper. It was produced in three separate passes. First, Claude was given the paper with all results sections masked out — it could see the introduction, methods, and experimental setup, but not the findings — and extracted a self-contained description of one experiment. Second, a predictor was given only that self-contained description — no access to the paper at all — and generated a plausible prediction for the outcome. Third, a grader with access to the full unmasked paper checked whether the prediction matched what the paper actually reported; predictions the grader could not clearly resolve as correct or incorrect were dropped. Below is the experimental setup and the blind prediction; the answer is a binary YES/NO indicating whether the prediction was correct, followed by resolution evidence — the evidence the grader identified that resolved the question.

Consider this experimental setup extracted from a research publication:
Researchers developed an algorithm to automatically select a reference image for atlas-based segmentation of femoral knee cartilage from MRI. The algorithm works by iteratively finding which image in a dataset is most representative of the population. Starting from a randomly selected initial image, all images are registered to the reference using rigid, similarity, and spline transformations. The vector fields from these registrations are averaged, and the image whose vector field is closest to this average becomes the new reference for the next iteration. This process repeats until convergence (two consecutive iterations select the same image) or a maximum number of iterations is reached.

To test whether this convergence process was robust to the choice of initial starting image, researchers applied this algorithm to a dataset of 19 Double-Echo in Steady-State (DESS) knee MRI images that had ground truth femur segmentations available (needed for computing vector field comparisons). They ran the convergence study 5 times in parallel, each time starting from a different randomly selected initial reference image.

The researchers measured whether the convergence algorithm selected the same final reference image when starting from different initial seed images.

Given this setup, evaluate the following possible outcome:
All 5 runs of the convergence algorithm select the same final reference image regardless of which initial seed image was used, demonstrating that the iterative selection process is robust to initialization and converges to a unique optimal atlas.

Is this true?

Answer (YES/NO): YES